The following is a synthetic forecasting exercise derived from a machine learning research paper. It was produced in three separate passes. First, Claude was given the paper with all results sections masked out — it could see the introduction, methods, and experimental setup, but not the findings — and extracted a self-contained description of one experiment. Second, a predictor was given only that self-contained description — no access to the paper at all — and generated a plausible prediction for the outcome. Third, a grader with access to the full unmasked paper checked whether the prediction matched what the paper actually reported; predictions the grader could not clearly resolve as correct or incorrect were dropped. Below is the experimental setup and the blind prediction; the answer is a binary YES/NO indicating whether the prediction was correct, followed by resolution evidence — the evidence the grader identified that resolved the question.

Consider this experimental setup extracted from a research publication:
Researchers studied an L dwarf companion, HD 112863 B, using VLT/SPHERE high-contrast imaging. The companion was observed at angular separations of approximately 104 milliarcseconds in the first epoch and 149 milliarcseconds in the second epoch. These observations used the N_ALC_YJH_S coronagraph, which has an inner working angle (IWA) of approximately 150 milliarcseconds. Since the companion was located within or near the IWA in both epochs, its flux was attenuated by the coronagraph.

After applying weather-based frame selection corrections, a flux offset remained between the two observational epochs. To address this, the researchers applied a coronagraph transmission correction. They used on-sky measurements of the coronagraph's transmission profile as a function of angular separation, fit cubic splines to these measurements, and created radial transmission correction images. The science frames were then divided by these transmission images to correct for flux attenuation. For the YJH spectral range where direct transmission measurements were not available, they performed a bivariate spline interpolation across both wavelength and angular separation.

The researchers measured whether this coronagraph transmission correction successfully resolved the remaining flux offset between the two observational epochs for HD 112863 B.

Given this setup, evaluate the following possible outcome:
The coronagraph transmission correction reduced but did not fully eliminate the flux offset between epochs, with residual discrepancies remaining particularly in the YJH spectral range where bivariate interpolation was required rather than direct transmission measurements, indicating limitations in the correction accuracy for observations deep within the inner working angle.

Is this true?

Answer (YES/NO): NO